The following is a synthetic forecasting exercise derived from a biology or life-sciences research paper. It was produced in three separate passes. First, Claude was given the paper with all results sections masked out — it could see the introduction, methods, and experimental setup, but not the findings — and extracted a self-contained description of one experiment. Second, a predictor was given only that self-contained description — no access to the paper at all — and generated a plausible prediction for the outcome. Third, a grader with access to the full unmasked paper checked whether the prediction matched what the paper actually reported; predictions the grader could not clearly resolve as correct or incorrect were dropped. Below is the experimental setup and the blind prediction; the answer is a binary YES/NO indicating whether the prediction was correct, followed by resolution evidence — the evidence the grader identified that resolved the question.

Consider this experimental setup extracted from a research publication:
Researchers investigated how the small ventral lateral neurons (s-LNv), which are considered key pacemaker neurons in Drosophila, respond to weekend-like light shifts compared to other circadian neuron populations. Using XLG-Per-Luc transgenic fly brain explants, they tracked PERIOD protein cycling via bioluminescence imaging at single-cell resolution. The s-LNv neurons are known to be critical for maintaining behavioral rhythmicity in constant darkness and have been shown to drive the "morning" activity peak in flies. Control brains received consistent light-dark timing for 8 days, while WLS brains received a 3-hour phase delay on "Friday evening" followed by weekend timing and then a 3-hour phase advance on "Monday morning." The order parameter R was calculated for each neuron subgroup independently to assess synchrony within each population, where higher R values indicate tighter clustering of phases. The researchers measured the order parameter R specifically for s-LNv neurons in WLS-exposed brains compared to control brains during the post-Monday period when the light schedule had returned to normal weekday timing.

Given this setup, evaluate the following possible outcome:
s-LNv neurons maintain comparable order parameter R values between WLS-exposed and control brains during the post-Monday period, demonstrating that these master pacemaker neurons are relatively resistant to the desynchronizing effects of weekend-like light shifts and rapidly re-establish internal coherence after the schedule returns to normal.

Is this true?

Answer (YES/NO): NO